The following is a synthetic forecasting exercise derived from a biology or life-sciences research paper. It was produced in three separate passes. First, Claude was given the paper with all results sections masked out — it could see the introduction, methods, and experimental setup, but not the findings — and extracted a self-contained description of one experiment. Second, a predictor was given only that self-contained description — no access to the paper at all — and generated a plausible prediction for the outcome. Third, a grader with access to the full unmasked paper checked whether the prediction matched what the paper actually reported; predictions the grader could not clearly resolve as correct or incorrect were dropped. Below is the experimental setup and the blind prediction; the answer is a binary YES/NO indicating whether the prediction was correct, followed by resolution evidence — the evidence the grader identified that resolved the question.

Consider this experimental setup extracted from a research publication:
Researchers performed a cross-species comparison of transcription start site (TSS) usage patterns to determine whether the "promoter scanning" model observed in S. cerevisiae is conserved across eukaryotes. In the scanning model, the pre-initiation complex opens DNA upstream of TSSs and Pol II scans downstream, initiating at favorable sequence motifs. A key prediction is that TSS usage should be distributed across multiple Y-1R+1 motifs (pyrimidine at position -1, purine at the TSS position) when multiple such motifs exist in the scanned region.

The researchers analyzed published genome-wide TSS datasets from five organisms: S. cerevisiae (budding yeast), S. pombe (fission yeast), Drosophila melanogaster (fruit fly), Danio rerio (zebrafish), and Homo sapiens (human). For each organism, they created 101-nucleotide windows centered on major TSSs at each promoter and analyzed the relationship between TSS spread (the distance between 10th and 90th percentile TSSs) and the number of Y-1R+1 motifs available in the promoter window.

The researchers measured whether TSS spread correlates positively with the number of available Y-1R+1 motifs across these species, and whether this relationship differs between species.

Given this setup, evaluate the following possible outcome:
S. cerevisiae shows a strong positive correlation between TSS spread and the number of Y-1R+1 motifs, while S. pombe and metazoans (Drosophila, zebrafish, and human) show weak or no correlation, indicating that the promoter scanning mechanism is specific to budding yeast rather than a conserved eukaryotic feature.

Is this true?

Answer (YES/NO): NO